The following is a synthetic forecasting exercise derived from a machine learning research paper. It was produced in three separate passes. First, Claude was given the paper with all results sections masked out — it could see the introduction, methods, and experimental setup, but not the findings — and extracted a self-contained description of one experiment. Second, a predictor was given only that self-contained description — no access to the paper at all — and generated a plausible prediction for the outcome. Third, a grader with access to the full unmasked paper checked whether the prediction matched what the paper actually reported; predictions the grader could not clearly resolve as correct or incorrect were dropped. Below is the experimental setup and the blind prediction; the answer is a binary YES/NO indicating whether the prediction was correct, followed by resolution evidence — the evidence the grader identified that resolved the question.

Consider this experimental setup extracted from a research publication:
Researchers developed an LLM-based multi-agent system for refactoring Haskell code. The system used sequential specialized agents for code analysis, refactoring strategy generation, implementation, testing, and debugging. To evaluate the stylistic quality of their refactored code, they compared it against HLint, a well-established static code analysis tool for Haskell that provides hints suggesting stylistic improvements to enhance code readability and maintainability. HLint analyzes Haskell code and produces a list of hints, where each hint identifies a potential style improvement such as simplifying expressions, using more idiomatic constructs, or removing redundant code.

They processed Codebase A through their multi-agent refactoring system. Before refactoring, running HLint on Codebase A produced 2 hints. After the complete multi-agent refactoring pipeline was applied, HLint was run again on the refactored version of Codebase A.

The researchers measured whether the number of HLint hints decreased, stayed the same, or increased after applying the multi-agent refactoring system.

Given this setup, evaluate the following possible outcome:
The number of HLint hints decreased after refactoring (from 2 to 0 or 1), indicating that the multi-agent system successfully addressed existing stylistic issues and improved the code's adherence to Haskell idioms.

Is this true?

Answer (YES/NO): NO